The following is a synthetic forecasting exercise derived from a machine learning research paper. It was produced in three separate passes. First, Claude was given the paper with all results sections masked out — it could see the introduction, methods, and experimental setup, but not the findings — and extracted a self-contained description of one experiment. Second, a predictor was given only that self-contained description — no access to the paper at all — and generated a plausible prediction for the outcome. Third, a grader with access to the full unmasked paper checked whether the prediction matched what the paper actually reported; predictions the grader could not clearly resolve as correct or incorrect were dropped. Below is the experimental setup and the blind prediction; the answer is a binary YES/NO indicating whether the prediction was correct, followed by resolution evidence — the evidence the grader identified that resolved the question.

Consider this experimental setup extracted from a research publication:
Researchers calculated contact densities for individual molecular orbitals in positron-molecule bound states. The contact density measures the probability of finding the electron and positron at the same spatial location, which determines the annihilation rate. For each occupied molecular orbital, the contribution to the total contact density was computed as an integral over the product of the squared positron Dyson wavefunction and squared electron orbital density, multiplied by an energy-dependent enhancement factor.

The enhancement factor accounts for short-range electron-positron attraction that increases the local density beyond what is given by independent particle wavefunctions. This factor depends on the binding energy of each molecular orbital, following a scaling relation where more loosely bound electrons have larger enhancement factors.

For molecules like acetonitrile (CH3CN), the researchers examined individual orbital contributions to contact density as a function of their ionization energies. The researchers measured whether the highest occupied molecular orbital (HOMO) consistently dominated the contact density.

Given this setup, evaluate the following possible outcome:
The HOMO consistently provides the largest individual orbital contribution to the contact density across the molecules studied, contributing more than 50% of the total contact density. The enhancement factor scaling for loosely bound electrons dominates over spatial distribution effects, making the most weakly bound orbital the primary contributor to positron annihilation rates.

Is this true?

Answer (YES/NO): NO